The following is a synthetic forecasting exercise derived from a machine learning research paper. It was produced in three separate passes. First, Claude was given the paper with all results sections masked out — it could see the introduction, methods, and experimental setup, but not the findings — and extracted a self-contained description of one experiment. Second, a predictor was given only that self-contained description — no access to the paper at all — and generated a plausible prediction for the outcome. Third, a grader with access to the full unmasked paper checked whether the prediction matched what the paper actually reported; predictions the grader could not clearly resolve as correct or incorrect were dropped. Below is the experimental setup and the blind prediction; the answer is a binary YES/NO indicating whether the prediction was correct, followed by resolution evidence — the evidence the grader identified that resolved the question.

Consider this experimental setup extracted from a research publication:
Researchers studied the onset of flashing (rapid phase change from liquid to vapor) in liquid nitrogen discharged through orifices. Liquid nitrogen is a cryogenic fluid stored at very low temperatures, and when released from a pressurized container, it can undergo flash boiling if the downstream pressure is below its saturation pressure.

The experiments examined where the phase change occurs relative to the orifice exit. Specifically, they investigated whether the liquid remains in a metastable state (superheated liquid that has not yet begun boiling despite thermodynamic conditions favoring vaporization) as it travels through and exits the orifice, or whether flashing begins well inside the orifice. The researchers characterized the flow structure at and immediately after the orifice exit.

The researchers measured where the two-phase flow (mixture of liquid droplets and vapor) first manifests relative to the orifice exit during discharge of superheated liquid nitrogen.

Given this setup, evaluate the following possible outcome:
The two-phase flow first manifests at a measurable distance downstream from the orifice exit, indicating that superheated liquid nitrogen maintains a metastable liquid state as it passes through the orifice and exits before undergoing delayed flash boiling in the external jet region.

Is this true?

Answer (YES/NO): NO